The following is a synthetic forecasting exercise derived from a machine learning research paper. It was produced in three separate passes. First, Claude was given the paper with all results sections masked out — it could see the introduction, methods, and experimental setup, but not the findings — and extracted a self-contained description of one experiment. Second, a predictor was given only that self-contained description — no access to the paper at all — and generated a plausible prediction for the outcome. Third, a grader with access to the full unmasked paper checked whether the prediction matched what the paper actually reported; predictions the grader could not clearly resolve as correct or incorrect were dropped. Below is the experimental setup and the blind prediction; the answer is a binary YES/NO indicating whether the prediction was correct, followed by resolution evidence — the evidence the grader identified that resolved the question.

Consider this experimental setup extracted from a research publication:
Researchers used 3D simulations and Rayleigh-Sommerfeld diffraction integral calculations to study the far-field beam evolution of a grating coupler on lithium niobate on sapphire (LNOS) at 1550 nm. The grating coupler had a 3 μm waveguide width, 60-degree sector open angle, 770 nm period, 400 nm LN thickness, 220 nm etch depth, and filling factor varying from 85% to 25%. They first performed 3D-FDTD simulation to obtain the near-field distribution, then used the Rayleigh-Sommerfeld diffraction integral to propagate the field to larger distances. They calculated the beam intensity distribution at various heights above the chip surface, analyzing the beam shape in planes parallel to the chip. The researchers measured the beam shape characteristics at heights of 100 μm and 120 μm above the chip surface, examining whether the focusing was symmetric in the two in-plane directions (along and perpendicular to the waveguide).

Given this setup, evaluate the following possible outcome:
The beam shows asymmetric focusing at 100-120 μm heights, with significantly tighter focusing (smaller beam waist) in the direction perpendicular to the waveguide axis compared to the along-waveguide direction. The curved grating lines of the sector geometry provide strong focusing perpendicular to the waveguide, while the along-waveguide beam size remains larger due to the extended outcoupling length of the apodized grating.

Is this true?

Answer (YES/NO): NO